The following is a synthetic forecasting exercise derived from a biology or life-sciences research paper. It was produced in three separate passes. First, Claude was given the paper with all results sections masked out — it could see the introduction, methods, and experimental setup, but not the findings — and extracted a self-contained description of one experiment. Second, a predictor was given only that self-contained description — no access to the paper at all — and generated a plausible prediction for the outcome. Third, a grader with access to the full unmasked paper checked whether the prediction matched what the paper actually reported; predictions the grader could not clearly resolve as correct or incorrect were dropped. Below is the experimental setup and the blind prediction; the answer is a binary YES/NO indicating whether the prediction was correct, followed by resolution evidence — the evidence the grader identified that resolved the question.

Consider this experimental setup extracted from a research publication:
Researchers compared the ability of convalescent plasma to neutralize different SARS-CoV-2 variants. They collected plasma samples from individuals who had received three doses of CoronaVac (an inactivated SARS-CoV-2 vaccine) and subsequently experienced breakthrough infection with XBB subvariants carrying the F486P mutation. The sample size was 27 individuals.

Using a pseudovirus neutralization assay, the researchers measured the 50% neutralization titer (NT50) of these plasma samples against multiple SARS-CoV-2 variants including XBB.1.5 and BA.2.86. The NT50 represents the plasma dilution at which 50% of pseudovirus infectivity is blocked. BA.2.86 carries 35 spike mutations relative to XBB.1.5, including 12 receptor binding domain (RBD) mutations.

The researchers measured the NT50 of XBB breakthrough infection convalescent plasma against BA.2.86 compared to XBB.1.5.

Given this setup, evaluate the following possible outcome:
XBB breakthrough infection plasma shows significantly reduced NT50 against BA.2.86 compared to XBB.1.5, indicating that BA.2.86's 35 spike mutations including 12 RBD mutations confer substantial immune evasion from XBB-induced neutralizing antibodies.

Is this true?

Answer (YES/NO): YES